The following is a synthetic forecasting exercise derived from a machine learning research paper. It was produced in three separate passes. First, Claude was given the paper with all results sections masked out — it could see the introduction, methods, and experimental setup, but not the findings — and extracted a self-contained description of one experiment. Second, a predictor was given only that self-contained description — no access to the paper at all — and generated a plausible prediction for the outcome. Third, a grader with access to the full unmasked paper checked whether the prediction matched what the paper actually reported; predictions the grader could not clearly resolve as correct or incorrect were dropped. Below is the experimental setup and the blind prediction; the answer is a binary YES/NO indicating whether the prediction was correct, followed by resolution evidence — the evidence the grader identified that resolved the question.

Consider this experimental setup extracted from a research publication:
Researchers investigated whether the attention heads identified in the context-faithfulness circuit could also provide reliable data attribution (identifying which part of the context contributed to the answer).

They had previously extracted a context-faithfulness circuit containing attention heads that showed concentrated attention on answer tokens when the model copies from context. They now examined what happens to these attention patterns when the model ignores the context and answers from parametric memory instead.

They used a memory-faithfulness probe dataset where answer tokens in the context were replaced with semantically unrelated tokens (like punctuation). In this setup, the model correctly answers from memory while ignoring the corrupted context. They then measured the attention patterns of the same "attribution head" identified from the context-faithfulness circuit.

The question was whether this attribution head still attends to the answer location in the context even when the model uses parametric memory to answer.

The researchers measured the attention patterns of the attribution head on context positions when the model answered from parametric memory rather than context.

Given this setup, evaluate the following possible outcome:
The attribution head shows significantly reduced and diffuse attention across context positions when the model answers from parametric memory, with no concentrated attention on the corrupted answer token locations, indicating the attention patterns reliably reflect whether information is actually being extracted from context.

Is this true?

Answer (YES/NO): NO